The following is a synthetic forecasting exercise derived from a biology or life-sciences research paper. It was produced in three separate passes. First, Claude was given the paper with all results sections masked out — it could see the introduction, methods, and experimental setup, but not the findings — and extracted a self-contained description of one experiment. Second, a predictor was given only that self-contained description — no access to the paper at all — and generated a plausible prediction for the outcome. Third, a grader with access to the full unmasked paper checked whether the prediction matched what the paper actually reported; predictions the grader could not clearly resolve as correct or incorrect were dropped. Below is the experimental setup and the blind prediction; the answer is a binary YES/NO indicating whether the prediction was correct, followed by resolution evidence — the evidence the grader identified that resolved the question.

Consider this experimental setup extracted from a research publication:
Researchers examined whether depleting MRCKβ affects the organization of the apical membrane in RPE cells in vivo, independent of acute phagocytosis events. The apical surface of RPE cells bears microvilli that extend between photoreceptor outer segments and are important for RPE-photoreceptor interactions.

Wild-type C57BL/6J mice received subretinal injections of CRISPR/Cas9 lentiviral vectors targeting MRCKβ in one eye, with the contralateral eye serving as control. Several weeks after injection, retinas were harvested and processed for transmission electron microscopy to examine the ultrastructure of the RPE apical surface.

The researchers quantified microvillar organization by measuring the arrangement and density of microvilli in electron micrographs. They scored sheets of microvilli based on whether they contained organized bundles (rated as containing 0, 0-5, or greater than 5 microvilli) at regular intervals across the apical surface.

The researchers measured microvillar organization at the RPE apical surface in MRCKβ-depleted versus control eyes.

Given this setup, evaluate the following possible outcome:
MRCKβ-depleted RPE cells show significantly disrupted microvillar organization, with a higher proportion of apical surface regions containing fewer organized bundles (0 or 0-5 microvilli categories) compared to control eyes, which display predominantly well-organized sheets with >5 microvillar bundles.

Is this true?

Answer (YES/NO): YES